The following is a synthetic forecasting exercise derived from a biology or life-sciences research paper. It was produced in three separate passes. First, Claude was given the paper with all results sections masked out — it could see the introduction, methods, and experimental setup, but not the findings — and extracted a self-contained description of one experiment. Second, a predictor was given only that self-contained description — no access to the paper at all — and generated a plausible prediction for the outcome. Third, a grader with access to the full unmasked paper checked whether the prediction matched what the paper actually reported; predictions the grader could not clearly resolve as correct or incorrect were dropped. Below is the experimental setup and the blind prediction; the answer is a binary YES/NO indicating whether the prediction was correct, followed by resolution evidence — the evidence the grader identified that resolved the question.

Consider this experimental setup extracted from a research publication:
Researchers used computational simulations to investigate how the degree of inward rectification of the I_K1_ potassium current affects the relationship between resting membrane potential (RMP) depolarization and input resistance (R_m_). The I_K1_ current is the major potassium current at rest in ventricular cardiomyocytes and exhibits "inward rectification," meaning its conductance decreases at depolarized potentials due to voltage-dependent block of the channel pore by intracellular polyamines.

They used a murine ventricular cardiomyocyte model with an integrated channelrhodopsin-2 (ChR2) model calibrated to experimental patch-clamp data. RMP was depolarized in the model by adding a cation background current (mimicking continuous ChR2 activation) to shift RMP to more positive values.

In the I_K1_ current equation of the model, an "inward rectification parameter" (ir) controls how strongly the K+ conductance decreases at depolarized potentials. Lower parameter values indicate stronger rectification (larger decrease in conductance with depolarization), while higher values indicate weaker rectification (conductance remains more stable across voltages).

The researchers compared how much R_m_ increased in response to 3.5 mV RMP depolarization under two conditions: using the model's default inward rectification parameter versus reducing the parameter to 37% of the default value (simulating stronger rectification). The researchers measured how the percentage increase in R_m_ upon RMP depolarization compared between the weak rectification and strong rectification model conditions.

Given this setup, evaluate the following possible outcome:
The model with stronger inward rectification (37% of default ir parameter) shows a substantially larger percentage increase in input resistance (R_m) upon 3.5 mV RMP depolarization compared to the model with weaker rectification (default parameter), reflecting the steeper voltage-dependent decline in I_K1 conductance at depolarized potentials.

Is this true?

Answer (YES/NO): NO